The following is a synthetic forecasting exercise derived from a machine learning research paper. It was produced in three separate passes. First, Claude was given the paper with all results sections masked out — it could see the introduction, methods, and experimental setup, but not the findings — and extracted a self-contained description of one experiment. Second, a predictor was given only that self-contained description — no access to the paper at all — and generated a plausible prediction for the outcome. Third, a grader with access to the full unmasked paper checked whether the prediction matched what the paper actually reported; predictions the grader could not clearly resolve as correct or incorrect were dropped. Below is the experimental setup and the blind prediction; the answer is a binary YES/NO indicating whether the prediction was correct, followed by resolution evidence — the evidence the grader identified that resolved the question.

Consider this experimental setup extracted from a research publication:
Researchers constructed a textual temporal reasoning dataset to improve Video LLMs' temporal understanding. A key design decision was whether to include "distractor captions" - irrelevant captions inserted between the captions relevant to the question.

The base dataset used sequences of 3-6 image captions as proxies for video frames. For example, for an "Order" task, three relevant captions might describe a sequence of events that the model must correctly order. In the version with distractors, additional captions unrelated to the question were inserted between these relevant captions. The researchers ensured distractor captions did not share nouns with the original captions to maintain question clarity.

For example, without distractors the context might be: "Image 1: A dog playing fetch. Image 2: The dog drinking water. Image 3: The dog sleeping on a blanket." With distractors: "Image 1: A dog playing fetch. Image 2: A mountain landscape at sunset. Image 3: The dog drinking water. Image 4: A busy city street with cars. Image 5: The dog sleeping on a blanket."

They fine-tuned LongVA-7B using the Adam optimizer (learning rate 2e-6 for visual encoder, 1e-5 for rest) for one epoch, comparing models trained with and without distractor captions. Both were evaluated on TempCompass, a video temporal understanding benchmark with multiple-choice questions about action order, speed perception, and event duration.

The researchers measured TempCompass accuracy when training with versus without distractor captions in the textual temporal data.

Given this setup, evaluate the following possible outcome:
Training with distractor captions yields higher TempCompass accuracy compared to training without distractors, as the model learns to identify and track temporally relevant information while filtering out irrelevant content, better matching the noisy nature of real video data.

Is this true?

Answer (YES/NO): YES